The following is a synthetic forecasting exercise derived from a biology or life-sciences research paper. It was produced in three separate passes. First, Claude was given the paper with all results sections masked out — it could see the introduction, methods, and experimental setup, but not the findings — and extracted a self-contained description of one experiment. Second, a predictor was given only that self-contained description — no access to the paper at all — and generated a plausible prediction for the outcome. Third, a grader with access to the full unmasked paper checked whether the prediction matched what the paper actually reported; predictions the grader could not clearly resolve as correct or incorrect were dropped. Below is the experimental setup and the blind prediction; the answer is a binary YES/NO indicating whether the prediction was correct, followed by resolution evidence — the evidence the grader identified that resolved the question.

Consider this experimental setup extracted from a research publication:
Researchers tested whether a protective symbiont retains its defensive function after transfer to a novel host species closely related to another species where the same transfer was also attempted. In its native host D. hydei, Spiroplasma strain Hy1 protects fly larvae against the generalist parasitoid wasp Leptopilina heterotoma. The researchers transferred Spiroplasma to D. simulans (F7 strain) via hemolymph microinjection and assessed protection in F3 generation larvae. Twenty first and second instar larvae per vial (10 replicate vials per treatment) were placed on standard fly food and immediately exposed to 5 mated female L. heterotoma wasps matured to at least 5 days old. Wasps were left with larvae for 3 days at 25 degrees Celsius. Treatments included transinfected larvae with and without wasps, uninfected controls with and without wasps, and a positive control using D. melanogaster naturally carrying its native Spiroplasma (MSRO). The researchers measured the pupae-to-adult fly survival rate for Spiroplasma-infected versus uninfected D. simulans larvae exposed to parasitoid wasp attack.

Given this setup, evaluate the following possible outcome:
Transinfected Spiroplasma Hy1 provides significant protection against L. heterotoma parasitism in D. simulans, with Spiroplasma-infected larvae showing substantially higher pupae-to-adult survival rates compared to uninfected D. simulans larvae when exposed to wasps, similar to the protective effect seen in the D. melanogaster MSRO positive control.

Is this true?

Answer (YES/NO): NO